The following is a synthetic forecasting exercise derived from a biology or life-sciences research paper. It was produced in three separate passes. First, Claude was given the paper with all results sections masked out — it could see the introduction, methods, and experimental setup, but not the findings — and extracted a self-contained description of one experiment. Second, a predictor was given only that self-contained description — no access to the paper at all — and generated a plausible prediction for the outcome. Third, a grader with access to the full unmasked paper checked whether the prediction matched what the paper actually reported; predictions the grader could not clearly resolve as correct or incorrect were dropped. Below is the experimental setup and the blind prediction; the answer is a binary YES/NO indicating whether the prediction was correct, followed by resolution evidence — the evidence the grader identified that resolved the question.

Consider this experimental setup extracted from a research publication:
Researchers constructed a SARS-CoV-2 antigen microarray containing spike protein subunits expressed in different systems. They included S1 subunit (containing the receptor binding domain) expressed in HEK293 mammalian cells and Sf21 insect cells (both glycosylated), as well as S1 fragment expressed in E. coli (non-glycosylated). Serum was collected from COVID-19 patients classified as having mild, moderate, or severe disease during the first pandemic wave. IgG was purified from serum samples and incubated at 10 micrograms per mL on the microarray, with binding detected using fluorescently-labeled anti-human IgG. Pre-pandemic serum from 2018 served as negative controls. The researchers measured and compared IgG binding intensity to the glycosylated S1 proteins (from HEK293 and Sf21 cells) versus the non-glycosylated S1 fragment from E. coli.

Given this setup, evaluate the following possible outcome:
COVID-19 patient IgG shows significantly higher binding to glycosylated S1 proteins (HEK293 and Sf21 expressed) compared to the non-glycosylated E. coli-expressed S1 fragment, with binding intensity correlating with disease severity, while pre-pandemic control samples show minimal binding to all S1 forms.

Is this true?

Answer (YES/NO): YES